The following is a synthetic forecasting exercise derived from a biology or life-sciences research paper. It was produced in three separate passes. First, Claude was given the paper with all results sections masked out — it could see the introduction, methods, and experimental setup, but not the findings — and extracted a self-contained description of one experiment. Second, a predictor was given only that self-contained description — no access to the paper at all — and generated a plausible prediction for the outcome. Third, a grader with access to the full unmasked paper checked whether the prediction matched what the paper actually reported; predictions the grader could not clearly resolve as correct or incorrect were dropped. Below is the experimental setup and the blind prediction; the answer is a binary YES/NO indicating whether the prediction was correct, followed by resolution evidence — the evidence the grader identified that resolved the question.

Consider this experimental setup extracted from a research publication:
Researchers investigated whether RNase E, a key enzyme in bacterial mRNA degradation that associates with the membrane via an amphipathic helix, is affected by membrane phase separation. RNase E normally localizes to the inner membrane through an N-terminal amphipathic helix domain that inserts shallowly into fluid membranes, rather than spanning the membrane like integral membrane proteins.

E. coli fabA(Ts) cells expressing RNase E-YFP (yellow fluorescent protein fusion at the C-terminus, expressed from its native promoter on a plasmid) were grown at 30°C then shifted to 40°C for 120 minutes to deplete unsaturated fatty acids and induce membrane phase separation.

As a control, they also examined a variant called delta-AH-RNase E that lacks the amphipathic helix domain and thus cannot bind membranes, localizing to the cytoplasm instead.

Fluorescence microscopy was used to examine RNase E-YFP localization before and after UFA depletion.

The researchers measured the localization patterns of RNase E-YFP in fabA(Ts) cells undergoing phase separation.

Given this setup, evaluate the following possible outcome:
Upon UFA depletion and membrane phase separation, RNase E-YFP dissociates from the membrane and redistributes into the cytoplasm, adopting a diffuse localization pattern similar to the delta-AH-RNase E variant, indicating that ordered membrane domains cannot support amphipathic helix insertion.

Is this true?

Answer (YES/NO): NO